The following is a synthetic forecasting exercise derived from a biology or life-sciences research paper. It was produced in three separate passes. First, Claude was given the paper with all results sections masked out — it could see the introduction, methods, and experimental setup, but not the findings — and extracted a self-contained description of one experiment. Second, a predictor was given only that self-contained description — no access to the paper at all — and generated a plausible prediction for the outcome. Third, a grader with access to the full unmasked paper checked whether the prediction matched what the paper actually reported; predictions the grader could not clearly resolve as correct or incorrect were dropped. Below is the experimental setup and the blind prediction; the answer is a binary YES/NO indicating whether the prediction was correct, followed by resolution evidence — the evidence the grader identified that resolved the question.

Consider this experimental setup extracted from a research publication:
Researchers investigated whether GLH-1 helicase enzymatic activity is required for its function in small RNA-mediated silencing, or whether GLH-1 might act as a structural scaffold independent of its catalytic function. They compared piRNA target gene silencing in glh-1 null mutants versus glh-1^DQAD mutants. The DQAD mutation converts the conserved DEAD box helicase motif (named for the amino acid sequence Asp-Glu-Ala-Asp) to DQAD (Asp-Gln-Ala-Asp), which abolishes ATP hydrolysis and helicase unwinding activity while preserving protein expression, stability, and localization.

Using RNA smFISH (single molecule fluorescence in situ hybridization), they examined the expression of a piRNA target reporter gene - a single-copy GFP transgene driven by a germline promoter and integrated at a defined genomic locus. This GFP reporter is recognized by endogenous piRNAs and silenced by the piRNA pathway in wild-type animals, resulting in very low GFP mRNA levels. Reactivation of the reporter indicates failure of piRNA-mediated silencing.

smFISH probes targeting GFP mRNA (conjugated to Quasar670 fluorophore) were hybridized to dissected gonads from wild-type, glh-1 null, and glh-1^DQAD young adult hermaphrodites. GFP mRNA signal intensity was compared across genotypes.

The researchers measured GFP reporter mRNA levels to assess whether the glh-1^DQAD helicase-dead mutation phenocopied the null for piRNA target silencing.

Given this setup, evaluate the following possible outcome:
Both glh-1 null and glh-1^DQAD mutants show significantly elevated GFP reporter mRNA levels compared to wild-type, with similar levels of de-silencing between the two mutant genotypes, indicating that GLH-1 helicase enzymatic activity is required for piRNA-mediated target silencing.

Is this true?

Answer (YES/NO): NO